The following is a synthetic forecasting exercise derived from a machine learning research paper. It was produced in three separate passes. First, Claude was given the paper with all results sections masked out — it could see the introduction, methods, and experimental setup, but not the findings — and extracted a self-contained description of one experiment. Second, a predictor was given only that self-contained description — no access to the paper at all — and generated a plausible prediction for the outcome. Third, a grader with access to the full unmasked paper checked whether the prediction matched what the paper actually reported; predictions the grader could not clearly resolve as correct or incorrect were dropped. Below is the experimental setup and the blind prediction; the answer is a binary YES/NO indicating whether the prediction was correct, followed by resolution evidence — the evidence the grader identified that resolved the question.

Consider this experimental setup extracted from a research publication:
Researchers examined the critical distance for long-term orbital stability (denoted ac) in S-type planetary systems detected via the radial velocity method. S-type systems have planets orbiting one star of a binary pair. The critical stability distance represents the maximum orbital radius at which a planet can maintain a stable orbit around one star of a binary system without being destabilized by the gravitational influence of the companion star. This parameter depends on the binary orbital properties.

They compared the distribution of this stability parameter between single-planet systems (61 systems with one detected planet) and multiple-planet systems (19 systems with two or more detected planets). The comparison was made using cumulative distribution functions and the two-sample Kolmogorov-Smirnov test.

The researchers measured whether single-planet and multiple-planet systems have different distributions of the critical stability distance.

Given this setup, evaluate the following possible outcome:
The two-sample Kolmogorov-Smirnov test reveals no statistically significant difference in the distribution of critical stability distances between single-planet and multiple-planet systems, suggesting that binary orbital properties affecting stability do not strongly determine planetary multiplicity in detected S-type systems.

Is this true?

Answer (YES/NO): NO